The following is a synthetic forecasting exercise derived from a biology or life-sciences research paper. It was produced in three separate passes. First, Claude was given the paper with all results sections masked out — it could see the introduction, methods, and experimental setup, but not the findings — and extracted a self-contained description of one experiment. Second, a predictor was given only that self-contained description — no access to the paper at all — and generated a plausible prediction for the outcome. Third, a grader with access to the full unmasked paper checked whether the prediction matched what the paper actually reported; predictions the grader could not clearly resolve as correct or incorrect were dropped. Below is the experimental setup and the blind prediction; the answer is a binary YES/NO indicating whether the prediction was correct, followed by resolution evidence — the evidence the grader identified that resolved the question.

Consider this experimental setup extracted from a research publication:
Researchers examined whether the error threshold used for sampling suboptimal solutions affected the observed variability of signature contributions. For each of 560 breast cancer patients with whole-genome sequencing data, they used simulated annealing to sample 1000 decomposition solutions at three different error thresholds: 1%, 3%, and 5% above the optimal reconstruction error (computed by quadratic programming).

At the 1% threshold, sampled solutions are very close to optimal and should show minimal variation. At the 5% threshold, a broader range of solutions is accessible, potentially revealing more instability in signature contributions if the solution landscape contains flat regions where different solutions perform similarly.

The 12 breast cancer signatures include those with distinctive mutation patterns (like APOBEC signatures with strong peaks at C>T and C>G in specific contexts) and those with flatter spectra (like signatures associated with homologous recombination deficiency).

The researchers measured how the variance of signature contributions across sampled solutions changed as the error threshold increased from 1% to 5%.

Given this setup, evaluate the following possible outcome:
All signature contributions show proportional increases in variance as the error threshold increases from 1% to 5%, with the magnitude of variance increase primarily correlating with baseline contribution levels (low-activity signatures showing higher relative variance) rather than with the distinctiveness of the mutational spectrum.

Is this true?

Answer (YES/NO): NO